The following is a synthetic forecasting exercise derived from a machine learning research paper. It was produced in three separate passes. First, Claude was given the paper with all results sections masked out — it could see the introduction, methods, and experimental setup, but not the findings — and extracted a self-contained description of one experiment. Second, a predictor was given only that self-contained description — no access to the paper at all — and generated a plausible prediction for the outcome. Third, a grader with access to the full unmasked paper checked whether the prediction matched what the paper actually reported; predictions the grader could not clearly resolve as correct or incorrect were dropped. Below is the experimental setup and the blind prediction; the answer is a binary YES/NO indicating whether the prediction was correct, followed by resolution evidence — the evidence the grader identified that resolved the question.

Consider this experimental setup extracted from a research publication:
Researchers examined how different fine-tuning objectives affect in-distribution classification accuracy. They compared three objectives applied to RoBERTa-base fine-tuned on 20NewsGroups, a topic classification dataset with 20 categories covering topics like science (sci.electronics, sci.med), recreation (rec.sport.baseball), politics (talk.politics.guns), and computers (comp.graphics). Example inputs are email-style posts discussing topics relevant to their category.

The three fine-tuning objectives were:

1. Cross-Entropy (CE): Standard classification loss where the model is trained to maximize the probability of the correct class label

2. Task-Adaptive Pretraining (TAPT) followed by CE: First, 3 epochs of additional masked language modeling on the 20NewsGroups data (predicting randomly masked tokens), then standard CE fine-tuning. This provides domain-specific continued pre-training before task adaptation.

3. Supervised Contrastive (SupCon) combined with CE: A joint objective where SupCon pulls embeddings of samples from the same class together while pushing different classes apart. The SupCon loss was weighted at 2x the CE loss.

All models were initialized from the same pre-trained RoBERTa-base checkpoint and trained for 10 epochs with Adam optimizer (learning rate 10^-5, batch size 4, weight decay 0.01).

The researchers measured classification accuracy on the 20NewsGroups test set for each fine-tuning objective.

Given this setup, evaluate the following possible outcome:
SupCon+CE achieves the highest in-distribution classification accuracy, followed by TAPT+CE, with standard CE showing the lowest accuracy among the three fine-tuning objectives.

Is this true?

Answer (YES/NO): YES